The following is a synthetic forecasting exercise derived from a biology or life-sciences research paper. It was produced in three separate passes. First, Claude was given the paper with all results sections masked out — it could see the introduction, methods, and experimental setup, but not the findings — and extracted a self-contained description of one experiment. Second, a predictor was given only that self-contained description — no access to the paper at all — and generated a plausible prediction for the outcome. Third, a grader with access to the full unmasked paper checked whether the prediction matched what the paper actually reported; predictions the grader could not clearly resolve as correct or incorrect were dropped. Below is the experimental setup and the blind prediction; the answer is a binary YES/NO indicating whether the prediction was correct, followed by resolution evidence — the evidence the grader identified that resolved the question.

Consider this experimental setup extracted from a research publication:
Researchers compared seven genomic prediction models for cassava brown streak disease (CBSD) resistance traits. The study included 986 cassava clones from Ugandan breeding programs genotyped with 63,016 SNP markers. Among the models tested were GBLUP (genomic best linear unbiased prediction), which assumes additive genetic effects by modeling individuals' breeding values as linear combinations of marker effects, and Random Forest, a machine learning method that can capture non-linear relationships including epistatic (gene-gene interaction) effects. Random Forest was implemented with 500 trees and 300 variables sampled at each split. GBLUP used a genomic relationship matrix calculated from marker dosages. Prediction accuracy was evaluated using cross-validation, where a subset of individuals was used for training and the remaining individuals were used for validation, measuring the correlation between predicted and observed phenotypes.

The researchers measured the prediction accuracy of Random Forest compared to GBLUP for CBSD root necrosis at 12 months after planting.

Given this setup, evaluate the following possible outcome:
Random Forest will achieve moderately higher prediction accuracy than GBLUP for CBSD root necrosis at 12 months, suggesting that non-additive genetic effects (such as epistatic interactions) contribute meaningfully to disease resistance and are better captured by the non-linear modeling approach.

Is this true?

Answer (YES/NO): YES